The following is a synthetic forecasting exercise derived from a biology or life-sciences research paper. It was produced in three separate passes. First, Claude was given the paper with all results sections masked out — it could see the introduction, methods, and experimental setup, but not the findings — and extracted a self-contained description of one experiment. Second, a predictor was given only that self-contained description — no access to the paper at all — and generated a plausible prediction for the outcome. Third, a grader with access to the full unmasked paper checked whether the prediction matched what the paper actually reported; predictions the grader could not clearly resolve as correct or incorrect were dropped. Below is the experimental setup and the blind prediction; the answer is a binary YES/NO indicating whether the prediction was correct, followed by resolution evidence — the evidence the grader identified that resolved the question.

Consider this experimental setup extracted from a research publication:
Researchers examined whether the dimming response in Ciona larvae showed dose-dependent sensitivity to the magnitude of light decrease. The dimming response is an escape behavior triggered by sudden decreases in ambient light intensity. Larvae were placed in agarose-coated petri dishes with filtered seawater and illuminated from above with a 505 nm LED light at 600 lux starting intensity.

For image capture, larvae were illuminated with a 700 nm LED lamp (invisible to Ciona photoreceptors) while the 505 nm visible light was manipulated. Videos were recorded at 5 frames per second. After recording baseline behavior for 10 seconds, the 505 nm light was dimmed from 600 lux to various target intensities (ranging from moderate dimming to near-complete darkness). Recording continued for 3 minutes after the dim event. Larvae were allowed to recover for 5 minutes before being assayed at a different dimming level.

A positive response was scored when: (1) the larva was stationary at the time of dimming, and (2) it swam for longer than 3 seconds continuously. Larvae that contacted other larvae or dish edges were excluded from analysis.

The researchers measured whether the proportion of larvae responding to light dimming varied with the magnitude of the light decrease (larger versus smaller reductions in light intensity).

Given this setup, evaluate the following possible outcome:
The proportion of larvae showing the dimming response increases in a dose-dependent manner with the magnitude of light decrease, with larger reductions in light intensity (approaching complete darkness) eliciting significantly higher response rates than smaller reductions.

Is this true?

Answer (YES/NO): NO